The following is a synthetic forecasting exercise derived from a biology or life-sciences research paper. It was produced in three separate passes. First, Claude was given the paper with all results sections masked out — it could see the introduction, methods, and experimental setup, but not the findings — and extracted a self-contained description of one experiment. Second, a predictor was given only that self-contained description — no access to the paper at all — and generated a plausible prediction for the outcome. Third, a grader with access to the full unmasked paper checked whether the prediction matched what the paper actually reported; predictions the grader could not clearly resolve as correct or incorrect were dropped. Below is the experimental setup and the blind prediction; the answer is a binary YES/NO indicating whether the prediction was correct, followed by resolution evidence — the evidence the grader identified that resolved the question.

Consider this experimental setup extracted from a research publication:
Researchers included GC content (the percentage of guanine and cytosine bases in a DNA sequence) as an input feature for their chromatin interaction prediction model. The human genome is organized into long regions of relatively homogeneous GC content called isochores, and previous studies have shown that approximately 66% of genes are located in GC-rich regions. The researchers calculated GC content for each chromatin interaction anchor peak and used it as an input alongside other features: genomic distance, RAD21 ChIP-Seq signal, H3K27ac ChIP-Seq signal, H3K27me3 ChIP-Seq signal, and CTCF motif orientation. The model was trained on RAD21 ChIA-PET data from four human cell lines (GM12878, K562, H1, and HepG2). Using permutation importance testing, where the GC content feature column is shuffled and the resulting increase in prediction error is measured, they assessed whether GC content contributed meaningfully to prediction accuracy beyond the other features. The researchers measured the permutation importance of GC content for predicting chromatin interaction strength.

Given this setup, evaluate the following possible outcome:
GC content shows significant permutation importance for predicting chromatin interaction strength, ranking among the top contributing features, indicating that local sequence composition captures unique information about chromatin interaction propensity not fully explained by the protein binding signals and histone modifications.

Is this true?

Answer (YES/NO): NO